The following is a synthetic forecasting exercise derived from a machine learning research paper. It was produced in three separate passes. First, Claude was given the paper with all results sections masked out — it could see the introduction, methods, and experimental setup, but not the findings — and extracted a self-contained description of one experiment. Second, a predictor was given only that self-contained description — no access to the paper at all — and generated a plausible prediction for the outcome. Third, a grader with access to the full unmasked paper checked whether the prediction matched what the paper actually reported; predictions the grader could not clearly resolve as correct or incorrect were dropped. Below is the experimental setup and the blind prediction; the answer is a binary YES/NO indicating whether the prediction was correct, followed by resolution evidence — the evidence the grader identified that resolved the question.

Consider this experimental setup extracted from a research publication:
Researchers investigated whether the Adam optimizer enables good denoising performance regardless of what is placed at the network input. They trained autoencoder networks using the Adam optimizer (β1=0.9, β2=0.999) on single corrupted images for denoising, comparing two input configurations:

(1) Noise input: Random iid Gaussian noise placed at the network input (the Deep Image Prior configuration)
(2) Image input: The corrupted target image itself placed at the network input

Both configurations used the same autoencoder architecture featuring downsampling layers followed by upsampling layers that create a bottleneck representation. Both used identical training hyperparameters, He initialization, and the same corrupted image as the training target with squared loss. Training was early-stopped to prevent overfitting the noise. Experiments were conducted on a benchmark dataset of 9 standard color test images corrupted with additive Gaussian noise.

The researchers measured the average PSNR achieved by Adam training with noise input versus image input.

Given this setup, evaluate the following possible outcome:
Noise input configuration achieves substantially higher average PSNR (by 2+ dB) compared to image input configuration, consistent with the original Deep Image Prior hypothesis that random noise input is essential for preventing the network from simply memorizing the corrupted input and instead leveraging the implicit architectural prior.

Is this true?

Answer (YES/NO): NO